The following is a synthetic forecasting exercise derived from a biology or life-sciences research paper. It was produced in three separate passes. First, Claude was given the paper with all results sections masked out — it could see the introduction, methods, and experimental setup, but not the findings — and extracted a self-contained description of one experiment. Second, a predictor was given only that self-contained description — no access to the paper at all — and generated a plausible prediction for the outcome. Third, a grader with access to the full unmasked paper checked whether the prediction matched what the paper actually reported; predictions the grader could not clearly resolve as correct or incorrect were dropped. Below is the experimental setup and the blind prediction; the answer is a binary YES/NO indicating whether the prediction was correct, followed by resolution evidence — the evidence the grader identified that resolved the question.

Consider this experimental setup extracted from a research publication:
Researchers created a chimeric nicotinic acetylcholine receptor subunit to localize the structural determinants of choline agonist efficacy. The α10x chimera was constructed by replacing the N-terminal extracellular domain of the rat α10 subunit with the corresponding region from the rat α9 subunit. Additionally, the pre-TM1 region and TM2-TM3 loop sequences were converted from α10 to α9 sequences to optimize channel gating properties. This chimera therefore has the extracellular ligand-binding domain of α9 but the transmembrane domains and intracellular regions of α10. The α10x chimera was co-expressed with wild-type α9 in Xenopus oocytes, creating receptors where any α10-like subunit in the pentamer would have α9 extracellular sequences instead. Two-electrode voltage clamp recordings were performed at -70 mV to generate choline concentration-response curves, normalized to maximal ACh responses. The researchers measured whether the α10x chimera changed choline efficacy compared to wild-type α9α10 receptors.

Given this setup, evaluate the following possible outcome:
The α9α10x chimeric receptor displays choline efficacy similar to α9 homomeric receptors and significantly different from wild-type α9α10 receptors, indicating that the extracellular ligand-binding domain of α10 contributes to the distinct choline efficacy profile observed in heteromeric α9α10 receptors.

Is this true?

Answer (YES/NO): YES